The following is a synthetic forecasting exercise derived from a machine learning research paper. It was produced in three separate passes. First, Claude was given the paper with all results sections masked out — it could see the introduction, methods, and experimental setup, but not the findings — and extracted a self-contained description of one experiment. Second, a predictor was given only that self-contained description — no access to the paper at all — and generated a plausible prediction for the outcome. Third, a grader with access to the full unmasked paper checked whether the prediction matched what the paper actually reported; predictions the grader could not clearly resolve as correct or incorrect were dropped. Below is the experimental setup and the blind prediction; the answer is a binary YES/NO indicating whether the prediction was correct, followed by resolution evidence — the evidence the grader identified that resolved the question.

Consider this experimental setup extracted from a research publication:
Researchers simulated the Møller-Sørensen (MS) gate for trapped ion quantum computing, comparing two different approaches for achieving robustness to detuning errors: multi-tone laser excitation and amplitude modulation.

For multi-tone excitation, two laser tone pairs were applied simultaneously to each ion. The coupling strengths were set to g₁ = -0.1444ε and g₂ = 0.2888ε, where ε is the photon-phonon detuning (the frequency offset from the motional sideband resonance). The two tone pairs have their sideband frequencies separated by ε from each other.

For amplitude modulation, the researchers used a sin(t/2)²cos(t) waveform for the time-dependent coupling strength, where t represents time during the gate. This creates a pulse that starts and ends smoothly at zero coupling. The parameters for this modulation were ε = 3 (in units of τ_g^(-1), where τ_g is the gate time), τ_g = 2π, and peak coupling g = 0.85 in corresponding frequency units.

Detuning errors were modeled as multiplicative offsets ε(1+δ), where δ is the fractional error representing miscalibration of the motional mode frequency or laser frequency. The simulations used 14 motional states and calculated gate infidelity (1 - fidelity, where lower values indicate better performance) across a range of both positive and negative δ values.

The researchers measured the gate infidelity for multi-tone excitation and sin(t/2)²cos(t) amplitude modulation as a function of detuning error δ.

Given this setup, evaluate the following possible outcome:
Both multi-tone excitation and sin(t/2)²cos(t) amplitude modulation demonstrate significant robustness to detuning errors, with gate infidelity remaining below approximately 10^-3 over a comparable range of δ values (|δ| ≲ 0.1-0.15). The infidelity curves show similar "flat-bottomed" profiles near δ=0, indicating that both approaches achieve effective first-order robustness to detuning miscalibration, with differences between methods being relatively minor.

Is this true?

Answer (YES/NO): NO